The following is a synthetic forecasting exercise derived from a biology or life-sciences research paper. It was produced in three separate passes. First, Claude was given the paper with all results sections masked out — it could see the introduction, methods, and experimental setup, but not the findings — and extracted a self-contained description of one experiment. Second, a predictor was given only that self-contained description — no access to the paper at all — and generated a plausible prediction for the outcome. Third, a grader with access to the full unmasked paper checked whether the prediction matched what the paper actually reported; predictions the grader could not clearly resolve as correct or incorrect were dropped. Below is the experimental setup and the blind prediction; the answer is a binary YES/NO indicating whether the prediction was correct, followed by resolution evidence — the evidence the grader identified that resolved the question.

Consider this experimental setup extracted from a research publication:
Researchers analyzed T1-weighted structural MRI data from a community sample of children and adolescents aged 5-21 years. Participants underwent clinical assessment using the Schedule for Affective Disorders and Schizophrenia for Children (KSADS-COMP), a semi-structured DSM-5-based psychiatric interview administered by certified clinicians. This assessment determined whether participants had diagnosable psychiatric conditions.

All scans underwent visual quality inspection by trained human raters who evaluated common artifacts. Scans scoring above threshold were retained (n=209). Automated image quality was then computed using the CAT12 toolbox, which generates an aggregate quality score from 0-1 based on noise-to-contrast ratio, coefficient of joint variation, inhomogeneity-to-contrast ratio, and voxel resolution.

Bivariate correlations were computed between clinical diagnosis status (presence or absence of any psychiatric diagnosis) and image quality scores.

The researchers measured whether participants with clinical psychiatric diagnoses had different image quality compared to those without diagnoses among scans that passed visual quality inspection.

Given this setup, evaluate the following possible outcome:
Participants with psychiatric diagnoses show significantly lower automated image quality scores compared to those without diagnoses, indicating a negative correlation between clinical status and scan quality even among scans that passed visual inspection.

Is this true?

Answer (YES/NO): NO